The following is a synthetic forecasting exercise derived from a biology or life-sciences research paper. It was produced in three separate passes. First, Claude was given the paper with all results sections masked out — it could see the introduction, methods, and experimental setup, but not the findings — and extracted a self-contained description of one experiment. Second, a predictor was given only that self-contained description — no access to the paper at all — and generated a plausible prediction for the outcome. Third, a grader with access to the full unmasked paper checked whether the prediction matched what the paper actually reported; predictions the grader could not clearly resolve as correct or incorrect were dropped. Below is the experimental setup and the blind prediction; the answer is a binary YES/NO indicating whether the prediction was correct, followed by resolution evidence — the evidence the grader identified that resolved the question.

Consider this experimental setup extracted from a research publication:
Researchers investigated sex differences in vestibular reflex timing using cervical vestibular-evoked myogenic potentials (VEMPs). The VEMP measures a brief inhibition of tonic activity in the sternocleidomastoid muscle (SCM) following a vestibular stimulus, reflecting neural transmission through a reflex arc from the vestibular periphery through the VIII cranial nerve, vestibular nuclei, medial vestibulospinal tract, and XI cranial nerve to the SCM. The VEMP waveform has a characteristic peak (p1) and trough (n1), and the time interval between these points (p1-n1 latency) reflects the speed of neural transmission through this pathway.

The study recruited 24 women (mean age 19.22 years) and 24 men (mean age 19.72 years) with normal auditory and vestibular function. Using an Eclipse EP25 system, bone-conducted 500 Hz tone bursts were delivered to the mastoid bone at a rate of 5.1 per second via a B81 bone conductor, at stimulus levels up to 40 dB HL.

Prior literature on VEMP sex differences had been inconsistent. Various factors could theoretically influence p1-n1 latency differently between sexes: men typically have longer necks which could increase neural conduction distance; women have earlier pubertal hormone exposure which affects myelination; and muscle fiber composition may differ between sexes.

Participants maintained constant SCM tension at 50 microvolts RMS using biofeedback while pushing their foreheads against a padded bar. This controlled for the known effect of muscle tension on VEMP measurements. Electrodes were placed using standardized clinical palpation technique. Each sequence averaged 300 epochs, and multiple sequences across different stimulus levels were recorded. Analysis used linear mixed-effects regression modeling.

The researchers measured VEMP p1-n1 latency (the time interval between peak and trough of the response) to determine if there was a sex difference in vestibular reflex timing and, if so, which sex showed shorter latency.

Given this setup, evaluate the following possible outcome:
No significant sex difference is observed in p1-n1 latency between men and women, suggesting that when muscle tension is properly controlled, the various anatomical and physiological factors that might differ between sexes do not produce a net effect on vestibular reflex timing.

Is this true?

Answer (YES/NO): NO